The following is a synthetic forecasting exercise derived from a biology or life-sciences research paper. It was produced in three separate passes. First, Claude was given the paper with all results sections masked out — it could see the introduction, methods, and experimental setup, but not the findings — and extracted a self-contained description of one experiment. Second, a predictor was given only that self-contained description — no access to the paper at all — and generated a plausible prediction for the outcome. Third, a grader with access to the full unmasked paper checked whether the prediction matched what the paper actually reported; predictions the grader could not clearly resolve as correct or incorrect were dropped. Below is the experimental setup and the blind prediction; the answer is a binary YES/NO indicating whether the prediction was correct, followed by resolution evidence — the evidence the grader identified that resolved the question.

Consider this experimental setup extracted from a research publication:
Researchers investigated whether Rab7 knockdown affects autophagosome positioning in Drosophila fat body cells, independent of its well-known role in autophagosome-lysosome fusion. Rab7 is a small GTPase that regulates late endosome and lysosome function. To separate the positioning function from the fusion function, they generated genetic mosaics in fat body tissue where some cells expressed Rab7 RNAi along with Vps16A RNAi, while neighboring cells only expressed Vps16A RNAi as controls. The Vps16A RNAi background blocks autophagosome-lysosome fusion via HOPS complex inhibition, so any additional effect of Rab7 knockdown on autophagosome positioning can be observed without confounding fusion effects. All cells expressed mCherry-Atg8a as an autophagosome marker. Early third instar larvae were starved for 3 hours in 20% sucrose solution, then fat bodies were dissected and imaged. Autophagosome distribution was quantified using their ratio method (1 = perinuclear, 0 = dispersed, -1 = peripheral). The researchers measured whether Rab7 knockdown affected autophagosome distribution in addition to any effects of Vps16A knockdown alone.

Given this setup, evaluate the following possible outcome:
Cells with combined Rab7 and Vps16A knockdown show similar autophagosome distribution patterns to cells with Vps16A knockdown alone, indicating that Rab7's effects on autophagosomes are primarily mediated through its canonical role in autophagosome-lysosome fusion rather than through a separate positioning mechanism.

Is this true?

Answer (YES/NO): NO